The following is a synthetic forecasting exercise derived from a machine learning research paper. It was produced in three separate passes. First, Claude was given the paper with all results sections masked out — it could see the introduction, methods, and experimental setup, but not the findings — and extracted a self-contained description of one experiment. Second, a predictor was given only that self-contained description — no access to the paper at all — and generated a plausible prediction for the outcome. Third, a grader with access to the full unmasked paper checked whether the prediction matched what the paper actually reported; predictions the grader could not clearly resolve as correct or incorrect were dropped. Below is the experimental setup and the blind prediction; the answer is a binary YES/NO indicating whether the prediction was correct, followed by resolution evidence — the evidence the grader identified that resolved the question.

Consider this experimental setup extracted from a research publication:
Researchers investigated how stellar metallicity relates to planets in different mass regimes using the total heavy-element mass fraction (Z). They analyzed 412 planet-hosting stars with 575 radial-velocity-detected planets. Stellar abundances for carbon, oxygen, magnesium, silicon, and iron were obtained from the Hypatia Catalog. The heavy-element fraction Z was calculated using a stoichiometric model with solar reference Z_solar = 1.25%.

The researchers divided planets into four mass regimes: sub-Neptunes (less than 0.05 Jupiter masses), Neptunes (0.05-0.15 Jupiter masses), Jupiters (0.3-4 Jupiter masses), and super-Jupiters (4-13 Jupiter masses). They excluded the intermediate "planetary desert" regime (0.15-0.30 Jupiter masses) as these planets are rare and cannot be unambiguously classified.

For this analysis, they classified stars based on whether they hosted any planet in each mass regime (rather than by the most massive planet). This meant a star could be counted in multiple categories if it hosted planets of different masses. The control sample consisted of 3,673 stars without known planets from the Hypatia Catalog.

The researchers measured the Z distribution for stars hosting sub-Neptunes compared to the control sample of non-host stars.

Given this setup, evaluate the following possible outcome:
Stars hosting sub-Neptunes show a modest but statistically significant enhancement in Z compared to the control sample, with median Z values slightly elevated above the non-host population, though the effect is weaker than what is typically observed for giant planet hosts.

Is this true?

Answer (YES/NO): NO